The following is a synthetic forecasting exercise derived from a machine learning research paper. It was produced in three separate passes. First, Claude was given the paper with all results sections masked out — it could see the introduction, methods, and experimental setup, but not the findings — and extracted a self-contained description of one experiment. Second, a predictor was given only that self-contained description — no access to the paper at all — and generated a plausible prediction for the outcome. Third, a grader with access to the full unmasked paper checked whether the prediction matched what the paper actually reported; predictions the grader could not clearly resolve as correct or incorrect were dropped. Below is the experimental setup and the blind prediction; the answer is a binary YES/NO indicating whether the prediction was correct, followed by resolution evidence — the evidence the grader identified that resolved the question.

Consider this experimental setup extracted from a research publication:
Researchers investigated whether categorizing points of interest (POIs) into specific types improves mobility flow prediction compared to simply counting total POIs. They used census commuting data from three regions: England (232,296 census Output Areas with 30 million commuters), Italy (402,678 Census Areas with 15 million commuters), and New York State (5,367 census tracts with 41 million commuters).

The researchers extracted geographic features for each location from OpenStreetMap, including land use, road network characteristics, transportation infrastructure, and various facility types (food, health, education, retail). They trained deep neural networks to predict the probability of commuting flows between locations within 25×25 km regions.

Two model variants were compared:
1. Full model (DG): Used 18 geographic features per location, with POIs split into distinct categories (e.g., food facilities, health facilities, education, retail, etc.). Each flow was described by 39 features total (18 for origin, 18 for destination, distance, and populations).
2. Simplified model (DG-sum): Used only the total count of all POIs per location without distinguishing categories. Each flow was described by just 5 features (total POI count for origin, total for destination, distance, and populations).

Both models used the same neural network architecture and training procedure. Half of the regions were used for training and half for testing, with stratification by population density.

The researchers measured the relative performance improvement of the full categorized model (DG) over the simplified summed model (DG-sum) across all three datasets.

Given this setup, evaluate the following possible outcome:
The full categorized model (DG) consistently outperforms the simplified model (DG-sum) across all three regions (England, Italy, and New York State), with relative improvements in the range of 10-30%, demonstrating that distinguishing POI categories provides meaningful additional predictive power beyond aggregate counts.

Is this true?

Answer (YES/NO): NO